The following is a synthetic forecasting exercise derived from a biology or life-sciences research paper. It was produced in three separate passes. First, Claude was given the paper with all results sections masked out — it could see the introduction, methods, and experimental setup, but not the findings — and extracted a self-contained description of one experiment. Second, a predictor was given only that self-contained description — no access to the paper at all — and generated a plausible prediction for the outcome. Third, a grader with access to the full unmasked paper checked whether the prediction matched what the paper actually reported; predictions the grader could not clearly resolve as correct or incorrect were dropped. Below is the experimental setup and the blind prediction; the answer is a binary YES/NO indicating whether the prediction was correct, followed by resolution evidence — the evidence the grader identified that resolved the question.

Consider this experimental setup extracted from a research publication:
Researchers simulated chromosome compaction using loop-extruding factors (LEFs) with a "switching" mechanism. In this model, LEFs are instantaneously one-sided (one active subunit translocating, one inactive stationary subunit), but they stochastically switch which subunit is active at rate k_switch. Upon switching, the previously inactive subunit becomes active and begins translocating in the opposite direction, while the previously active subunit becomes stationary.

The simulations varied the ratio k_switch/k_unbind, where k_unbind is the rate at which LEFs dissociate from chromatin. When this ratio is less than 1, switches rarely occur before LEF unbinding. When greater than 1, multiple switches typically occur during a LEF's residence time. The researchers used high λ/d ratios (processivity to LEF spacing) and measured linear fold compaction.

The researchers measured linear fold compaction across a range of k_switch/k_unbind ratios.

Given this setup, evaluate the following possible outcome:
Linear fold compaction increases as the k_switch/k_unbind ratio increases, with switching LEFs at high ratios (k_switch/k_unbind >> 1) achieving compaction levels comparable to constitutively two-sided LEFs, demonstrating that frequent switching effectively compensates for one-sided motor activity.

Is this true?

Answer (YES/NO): YES